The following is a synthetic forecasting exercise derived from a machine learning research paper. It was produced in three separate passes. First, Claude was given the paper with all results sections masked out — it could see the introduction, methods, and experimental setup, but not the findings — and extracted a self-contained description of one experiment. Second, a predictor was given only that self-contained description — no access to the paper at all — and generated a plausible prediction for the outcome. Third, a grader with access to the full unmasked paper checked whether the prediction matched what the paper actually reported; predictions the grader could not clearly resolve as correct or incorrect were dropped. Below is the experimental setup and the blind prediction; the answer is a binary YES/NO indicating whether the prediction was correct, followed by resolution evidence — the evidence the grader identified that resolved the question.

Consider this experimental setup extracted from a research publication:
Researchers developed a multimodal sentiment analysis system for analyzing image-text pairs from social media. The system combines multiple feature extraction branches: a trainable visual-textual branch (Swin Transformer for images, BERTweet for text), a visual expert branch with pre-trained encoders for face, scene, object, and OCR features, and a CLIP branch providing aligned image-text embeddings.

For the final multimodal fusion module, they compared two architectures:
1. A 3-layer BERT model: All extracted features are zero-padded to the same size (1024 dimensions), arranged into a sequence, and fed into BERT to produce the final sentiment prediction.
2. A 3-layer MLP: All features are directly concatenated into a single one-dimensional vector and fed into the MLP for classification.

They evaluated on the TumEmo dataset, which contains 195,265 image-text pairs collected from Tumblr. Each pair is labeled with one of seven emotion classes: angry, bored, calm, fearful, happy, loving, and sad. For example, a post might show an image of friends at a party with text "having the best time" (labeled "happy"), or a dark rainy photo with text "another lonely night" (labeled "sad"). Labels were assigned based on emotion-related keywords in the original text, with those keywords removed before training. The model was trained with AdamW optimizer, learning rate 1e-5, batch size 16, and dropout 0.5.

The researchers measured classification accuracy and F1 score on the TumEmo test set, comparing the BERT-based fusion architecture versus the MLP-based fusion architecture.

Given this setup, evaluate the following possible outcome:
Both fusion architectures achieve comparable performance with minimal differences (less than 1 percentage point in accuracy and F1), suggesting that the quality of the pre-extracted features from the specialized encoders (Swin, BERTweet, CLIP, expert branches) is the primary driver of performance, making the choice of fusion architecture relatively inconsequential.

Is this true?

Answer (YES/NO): NO